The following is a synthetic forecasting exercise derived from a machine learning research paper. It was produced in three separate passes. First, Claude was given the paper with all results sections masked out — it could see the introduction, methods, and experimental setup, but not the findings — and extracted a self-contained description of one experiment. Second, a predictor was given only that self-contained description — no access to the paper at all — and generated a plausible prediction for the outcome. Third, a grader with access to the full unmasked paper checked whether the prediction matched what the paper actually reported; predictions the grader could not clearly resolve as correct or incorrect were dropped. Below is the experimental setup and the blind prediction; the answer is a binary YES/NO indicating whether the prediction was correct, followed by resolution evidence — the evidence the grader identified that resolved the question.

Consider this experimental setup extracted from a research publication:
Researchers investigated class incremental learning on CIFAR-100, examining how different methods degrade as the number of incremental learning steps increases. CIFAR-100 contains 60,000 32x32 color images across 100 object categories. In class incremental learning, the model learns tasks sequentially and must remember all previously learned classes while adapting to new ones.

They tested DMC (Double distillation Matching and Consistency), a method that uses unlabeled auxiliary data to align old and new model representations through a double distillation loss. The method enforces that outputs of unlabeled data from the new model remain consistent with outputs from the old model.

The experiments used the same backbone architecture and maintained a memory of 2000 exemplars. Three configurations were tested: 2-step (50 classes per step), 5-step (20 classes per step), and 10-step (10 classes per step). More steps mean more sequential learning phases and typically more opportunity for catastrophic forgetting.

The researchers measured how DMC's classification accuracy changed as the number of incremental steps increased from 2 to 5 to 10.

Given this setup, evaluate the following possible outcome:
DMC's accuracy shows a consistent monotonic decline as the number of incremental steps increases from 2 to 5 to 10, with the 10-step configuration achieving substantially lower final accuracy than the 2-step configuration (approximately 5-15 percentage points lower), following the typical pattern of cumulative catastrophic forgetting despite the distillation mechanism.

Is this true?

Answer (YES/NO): NO